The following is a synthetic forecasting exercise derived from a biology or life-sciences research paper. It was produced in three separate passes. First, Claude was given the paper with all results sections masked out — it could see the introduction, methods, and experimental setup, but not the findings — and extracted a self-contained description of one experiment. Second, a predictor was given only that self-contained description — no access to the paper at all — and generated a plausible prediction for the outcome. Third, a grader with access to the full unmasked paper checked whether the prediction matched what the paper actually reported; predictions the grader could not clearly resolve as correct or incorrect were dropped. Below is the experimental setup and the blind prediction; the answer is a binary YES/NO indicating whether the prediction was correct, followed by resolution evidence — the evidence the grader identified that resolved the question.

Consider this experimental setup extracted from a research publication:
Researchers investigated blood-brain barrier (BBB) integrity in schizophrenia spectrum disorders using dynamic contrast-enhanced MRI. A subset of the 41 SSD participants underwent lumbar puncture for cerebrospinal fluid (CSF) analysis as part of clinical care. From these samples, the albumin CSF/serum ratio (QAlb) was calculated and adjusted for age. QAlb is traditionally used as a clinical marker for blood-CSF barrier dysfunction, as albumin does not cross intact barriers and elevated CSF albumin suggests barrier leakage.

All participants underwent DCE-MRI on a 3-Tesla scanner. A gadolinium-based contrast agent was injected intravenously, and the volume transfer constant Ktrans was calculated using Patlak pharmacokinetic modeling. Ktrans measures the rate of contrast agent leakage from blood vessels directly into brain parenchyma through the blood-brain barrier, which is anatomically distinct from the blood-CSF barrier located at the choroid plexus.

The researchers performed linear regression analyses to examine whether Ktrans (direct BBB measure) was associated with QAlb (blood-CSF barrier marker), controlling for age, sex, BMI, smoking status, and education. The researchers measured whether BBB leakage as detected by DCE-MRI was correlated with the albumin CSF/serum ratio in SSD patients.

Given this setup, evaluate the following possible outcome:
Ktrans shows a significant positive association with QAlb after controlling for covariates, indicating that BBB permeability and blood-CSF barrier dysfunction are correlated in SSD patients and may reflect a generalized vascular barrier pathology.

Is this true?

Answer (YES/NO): NO